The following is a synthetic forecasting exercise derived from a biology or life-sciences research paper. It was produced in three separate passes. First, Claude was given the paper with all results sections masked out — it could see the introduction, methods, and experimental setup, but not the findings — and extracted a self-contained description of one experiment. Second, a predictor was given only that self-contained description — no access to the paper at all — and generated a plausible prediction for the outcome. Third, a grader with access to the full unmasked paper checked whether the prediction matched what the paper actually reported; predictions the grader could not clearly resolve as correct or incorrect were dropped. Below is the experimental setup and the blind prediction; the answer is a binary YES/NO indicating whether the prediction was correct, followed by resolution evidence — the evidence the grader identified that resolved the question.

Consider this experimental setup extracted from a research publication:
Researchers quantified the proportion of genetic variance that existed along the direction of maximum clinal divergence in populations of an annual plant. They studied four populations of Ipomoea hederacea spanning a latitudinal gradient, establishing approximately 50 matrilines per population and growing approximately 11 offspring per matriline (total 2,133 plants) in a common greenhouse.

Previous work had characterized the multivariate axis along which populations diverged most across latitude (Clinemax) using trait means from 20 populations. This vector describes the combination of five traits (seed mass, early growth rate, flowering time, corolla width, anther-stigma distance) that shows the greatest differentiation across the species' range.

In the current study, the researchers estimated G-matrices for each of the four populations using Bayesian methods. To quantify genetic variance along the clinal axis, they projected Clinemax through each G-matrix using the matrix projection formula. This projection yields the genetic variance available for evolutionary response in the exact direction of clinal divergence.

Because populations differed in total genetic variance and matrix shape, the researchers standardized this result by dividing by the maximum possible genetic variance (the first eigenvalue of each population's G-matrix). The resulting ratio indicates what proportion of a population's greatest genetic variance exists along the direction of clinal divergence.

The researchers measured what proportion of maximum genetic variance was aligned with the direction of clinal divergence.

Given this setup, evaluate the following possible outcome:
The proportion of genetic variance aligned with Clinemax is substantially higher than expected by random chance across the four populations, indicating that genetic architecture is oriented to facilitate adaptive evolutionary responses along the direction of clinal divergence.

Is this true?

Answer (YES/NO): NO